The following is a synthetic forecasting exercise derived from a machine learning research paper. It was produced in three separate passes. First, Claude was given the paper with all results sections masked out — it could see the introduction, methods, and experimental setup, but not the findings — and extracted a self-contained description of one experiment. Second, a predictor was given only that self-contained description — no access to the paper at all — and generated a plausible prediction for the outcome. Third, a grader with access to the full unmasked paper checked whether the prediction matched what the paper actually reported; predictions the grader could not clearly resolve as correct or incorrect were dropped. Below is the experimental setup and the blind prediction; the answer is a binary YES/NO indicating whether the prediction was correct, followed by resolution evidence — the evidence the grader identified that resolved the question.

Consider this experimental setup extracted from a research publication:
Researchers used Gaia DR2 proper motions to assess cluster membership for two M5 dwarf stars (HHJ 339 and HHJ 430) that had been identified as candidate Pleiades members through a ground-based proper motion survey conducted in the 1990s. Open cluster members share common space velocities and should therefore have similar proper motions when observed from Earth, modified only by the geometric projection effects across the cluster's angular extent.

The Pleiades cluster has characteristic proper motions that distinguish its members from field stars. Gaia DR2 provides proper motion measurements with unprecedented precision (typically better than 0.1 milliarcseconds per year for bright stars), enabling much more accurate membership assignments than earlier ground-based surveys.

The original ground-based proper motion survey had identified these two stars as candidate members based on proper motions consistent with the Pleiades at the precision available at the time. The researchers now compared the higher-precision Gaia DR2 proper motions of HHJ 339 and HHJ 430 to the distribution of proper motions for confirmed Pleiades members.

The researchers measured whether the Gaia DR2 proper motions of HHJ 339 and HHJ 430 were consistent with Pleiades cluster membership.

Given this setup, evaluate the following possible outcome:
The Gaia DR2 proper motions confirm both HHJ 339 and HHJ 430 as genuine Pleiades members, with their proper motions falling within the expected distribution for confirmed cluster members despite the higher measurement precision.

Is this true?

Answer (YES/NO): NO